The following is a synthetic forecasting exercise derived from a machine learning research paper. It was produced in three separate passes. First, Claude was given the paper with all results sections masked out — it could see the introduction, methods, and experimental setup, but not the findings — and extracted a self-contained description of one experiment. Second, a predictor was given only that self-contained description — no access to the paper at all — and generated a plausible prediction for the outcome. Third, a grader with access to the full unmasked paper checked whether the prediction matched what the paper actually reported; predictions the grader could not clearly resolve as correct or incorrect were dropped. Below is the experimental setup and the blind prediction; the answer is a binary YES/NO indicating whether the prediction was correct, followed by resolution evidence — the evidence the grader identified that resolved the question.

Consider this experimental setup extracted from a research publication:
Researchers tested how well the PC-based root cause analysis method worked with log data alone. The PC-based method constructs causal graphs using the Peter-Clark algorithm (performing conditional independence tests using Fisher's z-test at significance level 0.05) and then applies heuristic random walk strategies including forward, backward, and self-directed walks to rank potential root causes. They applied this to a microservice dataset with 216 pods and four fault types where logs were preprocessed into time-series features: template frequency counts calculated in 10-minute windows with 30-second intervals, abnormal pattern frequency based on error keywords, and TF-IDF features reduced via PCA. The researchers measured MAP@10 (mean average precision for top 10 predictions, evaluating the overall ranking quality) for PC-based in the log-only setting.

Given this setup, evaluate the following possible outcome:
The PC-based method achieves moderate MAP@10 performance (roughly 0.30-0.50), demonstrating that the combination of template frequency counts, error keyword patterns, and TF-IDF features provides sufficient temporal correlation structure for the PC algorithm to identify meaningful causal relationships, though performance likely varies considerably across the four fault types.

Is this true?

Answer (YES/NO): NO